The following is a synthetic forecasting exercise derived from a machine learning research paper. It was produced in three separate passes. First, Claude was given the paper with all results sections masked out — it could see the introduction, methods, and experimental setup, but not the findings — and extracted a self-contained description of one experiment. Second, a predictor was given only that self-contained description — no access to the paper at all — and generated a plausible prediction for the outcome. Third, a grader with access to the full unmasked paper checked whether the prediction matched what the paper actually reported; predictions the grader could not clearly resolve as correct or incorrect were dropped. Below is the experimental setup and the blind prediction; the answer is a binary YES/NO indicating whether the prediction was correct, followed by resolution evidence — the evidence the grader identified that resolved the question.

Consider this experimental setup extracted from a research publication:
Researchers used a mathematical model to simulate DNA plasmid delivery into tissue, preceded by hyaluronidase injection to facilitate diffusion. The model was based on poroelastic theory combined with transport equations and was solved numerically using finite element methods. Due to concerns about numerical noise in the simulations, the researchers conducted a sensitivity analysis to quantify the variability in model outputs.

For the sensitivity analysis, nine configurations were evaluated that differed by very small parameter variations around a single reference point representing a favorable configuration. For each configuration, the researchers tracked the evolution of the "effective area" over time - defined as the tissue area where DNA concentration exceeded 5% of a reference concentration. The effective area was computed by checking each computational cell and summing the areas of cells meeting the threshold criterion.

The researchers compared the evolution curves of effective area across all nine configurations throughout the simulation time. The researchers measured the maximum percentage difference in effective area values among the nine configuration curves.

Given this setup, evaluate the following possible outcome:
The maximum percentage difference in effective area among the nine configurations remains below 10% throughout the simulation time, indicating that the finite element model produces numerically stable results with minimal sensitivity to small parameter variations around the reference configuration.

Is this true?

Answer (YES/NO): NO